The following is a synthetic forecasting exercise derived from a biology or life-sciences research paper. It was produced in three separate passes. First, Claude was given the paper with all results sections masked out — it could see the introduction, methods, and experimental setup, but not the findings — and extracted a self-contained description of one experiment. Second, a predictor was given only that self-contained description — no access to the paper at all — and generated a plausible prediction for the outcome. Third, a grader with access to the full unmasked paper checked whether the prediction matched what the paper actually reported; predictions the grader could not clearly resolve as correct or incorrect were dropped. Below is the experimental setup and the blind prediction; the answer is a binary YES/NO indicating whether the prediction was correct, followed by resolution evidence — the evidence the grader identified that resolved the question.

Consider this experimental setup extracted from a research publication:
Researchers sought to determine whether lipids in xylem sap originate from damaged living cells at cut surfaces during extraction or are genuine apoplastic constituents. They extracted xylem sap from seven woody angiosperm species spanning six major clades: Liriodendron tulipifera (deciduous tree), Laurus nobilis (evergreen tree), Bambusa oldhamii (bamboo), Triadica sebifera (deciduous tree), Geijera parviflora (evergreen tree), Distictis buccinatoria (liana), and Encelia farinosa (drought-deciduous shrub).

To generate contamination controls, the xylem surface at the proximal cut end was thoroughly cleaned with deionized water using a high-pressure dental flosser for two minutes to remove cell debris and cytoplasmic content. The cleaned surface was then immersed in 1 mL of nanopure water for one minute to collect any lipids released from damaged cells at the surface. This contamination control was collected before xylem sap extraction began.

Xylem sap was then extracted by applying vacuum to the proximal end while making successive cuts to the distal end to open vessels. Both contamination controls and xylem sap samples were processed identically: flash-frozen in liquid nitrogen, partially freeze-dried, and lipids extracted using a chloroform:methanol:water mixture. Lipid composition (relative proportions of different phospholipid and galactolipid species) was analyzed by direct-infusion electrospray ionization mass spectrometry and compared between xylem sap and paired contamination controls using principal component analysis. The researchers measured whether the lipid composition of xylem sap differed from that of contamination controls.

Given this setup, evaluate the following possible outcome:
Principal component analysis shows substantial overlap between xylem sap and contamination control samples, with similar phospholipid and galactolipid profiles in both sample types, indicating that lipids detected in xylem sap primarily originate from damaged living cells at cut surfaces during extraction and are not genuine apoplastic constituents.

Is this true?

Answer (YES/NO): NO